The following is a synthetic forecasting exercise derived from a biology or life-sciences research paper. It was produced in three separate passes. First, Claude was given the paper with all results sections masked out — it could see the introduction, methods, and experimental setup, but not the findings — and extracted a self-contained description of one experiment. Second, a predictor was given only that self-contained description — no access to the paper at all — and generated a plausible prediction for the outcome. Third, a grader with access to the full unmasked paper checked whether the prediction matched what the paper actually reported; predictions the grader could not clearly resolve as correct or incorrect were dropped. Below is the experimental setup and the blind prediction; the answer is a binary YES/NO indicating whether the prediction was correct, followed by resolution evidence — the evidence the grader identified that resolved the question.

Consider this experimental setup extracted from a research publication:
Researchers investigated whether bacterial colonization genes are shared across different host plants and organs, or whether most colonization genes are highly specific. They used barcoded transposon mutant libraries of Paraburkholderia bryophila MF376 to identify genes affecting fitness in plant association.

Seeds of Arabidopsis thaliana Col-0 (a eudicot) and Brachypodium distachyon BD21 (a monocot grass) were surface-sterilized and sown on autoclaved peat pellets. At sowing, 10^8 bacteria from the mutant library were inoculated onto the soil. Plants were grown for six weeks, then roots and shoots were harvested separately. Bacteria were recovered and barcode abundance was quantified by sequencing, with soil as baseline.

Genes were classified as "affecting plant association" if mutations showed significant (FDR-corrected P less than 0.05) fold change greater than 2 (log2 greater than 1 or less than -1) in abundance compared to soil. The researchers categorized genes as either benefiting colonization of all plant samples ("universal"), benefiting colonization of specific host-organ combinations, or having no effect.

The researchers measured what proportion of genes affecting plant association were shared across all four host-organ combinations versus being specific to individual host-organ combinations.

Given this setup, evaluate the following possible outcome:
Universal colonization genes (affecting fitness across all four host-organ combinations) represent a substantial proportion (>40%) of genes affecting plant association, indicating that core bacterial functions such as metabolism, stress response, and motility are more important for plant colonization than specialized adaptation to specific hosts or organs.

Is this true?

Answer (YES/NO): NO